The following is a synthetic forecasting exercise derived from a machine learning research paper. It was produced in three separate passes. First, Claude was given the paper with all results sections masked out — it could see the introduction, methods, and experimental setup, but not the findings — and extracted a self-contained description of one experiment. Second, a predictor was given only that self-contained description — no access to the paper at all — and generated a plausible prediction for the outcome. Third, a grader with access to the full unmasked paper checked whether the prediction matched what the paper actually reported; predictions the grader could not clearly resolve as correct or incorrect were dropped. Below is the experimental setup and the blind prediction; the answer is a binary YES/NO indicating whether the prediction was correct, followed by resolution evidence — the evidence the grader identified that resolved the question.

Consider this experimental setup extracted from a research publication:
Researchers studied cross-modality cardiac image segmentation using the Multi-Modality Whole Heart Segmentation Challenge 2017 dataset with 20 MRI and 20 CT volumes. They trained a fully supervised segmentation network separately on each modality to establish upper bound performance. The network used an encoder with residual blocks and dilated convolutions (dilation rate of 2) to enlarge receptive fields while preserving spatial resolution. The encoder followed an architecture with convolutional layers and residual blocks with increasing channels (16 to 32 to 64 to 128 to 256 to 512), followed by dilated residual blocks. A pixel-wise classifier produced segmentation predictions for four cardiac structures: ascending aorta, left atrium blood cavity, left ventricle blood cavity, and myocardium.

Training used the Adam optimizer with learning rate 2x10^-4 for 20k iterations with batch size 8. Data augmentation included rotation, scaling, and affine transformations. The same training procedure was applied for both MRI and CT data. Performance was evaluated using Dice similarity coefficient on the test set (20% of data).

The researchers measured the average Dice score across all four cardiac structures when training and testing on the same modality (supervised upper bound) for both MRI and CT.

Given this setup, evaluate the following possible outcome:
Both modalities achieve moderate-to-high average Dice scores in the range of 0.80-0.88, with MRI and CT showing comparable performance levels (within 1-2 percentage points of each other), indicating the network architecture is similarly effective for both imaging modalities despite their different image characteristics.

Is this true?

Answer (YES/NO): NO